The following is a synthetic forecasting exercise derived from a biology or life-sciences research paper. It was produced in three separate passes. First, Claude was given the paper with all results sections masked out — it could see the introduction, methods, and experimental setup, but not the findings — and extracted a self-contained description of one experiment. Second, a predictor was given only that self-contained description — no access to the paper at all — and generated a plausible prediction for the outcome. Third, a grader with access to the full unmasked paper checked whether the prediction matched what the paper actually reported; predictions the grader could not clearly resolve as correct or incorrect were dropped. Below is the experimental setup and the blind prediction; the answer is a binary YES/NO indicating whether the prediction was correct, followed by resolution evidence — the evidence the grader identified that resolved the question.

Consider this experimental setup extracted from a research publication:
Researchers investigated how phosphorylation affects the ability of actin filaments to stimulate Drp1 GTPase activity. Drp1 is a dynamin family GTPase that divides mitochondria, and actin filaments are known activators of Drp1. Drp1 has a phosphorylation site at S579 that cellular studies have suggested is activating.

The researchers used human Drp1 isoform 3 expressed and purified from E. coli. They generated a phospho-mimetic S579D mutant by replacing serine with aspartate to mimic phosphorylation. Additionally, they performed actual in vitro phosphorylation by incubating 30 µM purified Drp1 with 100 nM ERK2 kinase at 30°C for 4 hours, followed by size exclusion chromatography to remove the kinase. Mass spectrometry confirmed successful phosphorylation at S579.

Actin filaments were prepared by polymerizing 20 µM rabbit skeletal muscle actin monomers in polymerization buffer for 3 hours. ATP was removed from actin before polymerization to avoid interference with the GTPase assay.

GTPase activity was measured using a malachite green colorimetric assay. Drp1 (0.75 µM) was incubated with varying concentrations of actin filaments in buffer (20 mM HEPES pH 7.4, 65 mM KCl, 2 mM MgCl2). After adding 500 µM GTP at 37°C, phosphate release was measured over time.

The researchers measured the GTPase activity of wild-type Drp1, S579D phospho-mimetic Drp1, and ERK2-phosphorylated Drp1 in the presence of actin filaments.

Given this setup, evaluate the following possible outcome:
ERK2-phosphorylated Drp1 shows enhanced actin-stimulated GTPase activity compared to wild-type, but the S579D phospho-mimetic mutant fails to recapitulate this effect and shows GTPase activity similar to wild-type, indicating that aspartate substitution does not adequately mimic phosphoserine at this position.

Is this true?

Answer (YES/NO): NO